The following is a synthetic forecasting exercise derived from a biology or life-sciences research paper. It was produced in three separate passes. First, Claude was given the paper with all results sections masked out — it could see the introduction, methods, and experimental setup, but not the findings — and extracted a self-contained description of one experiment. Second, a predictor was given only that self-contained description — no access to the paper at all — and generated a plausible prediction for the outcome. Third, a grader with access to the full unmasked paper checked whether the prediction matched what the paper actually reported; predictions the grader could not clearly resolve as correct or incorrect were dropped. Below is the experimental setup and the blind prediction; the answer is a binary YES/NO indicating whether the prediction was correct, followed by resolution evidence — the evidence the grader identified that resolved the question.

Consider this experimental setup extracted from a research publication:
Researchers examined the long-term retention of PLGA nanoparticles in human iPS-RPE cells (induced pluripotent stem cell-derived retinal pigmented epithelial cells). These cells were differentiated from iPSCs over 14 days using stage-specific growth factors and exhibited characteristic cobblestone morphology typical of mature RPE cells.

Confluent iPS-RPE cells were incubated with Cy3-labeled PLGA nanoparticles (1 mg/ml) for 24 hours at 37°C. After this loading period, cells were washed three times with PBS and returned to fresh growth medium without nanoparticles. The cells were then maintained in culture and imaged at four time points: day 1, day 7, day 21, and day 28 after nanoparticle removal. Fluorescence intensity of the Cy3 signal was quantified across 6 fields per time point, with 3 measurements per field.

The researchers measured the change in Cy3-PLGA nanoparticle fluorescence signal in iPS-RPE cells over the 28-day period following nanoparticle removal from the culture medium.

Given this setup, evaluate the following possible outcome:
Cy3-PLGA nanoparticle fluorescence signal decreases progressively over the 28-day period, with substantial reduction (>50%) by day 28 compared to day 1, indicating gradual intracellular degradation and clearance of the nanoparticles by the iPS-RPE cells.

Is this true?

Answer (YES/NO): NO